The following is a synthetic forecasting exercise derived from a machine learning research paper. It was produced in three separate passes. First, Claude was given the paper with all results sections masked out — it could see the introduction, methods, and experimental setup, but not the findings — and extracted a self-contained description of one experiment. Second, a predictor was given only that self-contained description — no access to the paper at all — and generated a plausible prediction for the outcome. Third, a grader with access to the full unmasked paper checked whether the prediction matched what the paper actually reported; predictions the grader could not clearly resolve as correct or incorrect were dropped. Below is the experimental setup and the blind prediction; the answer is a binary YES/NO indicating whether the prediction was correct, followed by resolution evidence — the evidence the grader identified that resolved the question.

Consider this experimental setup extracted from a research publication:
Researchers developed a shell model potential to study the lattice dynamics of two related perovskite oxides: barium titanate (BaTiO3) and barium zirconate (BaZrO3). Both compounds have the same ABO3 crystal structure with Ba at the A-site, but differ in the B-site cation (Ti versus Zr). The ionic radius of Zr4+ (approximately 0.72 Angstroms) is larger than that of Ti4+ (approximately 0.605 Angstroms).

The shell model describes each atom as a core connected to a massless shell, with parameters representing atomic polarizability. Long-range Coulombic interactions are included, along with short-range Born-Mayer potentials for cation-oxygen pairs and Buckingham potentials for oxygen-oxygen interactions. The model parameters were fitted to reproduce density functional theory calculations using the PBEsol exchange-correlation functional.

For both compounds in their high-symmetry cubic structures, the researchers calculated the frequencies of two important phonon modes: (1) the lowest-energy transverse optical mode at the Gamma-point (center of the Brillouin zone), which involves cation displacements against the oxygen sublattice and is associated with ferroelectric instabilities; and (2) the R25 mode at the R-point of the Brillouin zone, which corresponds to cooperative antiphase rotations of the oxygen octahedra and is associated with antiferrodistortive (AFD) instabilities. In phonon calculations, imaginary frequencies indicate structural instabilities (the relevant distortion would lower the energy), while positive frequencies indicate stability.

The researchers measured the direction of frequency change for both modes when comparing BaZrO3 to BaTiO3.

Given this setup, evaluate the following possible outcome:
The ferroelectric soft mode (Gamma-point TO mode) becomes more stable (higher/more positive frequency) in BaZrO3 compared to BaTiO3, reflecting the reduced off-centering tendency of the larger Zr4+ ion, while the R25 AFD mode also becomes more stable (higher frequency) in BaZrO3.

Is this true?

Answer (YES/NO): NO